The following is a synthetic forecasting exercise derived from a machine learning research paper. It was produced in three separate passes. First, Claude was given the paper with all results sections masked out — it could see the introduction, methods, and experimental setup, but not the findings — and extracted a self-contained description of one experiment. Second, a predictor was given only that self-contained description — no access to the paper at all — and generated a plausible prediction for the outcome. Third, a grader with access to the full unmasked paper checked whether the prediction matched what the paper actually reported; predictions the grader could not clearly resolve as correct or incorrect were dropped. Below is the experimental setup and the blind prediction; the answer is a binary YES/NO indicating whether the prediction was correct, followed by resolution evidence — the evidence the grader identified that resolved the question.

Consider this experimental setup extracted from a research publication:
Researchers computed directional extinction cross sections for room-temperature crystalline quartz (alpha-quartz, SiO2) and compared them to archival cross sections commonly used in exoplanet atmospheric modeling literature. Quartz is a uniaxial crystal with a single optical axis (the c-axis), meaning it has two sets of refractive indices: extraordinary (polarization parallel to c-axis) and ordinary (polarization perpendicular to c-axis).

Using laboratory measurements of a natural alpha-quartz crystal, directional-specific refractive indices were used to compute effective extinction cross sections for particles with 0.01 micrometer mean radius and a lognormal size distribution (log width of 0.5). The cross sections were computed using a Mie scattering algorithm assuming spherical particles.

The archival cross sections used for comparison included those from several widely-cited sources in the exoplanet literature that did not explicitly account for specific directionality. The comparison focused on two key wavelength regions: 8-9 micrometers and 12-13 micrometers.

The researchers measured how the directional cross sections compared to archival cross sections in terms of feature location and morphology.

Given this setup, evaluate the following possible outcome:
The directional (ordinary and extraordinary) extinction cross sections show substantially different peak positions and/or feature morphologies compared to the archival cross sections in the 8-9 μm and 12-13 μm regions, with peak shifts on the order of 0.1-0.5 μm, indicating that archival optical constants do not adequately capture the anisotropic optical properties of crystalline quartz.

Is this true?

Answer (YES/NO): NO